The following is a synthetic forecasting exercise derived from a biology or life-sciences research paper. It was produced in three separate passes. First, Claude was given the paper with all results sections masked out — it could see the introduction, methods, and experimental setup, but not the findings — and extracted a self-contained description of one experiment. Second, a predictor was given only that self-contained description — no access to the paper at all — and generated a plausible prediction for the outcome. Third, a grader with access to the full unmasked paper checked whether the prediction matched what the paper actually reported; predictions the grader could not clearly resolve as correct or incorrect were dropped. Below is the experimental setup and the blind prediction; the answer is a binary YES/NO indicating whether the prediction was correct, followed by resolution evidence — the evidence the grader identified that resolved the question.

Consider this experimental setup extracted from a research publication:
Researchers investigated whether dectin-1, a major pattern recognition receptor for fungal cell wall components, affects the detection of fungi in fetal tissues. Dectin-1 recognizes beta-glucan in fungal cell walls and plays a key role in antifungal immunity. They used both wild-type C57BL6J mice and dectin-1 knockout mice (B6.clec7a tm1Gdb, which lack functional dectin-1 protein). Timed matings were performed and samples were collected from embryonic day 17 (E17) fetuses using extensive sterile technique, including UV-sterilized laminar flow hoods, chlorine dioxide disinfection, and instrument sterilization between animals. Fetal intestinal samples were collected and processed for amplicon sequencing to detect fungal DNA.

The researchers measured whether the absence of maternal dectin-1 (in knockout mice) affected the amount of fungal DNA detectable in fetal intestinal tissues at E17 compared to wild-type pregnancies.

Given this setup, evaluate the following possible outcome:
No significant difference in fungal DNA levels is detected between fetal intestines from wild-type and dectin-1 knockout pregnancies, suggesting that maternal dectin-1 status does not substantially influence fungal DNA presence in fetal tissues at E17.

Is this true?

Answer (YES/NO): NO